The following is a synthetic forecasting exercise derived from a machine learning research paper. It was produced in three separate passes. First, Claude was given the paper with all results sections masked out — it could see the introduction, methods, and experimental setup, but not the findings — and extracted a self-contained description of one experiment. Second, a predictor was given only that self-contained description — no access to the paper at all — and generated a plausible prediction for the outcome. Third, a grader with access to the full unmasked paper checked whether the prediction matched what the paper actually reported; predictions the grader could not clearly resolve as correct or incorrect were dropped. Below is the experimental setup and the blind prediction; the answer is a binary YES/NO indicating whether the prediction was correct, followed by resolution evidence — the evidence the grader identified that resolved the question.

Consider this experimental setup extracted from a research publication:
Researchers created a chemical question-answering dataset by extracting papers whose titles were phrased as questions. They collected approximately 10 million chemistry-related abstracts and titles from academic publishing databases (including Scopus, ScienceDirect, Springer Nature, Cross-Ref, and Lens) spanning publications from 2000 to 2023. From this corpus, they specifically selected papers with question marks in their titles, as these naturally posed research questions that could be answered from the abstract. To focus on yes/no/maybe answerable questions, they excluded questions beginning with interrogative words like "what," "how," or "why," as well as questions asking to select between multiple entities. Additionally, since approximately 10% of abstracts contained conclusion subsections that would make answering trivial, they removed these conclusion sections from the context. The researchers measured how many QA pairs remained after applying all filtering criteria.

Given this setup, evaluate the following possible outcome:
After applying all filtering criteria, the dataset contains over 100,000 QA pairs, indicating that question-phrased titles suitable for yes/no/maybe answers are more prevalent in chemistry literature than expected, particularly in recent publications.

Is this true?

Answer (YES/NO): NO